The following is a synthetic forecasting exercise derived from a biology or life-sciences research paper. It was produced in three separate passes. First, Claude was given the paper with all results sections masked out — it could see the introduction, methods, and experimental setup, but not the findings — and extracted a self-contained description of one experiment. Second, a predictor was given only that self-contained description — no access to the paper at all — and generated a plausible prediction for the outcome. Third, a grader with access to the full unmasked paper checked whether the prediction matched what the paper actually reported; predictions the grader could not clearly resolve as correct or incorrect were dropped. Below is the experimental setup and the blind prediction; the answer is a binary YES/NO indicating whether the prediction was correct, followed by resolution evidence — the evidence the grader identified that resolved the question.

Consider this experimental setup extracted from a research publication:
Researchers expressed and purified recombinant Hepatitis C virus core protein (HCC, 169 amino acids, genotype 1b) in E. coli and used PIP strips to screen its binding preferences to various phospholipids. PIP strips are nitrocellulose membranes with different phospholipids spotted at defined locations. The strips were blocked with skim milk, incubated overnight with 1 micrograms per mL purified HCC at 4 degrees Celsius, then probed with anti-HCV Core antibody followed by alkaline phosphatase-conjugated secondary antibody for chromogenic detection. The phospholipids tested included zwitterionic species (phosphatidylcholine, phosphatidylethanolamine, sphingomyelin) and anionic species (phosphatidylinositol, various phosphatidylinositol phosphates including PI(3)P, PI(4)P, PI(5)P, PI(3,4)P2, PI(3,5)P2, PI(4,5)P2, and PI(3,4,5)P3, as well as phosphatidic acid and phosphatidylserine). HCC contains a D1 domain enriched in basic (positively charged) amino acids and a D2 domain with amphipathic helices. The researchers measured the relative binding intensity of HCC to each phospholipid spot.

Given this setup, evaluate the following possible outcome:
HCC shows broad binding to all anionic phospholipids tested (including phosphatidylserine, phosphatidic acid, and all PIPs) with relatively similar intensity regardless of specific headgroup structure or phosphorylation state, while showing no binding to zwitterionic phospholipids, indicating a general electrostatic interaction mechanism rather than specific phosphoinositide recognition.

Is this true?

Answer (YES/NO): NO